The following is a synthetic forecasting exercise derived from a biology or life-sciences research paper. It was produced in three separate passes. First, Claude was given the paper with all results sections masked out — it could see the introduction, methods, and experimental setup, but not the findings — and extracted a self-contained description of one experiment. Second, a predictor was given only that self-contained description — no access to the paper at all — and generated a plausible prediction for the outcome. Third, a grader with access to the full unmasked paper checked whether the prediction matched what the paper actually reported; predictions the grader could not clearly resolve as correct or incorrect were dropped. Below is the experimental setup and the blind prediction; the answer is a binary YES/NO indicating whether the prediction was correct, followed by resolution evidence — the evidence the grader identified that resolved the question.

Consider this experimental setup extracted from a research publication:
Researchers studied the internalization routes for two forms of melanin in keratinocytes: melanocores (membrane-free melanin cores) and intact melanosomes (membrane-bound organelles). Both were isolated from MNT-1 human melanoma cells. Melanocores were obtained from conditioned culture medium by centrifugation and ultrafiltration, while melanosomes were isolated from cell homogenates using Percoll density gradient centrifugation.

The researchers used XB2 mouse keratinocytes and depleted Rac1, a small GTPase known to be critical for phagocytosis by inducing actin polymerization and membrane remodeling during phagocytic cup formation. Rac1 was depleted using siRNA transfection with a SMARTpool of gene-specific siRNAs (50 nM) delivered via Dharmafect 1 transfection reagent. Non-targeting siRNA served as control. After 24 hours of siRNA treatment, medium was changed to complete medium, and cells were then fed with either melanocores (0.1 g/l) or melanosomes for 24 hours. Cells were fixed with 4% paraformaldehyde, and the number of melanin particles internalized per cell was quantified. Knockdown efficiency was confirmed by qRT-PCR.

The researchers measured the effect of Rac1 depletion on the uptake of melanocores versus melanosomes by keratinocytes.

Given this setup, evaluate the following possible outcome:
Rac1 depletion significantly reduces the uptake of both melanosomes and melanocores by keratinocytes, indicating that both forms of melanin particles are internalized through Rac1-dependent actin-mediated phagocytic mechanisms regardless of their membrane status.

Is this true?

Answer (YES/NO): NO